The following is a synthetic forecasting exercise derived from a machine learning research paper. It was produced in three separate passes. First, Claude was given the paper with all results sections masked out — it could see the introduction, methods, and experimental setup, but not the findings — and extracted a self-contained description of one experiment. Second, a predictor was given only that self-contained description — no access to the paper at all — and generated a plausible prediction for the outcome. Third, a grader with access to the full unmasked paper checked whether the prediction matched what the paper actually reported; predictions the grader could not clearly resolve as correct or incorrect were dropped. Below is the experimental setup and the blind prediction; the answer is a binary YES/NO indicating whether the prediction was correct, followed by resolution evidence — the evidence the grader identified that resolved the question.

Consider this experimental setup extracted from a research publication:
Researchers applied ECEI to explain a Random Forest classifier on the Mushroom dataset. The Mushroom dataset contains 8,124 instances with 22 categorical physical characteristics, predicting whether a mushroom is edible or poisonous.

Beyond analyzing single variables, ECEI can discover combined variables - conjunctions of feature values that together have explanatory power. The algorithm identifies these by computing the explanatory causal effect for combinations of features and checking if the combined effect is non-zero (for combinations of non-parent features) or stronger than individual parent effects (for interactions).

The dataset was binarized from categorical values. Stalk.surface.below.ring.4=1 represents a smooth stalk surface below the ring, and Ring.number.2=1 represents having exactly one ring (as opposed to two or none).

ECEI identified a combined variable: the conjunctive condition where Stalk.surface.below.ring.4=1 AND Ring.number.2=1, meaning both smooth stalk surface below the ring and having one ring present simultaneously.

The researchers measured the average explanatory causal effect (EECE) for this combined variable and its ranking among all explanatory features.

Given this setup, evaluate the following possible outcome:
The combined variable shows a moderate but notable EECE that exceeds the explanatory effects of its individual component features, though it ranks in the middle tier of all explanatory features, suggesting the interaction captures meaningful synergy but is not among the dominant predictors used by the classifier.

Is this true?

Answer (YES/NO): NO